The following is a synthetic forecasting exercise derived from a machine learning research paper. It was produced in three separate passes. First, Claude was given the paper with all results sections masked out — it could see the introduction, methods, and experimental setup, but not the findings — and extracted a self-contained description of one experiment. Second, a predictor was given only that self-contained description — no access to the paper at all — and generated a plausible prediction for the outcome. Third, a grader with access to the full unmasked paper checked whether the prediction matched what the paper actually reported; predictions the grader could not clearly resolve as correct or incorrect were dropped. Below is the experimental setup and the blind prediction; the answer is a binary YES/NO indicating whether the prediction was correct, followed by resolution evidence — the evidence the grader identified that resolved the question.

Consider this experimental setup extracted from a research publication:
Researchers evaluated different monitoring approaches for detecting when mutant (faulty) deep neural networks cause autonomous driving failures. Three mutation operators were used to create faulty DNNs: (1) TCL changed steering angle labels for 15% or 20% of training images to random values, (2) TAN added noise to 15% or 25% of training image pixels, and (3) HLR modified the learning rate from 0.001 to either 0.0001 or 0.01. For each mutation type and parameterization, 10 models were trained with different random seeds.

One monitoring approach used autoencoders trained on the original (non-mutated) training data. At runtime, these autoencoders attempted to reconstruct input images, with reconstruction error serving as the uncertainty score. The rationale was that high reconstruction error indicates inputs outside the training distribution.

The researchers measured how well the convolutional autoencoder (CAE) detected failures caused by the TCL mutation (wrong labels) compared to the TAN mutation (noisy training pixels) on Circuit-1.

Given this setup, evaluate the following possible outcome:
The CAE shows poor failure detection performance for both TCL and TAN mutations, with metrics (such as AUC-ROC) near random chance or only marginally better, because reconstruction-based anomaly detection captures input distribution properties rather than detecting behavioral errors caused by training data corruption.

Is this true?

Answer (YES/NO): YES